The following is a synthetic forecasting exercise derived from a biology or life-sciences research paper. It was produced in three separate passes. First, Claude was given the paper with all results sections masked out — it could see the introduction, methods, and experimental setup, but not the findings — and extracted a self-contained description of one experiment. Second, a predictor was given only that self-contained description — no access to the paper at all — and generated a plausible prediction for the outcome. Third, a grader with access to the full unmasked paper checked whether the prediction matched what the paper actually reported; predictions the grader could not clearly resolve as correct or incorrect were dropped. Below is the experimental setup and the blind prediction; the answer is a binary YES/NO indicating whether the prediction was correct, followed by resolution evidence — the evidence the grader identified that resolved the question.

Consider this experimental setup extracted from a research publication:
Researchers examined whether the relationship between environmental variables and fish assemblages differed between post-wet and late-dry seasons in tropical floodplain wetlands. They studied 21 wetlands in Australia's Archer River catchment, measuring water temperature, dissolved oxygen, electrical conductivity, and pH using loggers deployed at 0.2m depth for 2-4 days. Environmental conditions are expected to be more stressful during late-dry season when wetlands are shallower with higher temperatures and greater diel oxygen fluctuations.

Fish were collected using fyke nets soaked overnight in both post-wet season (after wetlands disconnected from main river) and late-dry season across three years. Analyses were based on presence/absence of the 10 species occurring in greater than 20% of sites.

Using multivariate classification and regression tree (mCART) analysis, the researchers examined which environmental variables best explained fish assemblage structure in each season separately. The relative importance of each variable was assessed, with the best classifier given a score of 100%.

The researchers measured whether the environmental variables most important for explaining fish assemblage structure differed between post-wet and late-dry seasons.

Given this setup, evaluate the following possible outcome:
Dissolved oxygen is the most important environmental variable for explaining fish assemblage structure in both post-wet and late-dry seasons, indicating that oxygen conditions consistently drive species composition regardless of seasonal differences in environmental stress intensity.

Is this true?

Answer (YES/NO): NO